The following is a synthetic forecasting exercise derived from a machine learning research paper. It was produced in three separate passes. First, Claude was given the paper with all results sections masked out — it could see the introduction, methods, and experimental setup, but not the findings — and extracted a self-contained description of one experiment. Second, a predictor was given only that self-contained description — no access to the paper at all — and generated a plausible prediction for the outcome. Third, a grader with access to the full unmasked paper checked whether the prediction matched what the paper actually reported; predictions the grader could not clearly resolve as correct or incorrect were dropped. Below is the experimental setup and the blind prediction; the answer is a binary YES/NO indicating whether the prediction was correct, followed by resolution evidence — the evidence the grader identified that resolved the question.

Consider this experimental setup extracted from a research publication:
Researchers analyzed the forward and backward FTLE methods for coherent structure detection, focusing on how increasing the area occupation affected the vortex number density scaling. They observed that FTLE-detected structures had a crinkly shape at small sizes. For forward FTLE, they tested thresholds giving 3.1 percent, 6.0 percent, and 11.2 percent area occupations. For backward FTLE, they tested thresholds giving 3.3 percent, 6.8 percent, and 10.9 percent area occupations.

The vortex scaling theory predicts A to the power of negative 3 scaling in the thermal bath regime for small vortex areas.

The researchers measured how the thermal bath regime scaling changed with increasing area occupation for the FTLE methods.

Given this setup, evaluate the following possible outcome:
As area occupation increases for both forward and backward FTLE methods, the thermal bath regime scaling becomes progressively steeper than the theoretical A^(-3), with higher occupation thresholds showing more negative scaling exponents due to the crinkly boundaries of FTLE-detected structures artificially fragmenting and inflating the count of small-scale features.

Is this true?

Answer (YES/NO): NO